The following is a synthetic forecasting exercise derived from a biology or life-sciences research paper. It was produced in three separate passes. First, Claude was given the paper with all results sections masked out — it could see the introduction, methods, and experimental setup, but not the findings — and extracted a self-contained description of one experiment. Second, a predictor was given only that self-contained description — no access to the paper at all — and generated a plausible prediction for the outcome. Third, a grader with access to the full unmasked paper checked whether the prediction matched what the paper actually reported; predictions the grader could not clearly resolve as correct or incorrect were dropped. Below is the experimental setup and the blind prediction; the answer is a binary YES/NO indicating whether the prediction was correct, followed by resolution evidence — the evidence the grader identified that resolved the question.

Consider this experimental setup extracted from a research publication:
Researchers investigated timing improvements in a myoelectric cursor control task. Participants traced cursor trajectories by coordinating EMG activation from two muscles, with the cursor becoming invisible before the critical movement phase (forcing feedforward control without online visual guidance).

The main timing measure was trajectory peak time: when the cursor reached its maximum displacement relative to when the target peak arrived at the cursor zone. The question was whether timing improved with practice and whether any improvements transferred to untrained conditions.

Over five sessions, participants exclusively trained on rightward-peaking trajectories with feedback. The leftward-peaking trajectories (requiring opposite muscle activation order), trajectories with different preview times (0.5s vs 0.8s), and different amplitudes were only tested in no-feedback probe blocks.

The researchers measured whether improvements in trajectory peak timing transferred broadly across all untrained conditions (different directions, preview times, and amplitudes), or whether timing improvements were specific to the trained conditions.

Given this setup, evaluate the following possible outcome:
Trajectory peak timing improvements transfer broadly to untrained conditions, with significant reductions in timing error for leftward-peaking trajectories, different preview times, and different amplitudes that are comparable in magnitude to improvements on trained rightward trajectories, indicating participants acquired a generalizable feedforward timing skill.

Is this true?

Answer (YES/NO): YES